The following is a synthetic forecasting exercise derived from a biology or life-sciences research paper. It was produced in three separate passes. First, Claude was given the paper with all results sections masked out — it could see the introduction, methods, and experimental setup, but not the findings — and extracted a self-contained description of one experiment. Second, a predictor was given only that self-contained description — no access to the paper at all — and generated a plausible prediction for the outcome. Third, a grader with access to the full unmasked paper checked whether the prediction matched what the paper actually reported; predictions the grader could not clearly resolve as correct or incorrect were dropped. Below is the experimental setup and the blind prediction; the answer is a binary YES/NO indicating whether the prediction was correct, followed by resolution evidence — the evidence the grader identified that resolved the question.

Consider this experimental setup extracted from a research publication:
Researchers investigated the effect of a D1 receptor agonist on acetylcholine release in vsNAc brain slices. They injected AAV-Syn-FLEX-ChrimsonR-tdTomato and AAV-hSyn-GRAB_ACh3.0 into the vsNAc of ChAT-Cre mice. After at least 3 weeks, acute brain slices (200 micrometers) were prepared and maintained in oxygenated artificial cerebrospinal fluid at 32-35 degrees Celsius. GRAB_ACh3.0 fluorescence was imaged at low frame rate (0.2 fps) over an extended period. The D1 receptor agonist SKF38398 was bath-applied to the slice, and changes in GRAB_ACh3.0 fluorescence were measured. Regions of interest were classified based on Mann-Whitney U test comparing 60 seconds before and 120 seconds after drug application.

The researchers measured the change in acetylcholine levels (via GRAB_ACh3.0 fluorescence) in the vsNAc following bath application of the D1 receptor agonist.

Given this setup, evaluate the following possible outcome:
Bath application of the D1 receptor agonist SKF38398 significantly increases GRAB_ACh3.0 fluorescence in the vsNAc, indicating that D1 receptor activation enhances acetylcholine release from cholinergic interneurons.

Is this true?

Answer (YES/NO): NO